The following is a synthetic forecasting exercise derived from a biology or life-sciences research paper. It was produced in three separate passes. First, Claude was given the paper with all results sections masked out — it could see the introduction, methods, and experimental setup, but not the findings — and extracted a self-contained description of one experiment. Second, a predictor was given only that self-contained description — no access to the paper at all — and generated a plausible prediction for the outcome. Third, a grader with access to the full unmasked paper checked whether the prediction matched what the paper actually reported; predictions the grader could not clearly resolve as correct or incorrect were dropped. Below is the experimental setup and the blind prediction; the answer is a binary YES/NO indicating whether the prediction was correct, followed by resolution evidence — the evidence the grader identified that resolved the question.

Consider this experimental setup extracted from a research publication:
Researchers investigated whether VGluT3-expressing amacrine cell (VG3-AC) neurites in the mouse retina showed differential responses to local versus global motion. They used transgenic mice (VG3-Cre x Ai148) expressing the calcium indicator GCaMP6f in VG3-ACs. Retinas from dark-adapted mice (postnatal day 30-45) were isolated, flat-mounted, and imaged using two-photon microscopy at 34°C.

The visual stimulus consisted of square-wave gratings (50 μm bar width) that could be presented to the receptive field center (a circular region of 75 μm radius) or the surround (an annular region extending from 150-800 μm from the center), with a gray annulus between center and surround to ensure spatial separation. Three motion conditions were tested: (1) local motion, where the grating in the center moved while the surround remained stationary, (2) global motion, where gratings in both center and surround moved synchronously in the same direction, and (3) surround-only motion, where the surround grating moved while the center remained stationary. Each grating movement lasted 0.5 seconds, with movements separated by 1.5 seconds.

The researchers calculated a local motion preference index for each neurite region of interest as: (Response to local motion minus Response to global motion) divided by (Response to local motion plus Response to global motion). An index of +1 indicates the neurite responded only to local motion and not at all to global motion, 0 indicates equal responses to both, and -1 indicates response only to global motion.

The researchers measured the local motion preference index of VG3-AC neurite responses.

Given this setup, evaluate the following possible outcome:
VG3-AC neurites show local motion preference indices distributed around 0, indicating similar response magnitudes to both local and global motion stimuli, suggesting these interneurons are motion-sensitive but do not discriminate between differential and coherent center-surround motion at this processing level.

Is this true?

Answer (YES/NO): NO